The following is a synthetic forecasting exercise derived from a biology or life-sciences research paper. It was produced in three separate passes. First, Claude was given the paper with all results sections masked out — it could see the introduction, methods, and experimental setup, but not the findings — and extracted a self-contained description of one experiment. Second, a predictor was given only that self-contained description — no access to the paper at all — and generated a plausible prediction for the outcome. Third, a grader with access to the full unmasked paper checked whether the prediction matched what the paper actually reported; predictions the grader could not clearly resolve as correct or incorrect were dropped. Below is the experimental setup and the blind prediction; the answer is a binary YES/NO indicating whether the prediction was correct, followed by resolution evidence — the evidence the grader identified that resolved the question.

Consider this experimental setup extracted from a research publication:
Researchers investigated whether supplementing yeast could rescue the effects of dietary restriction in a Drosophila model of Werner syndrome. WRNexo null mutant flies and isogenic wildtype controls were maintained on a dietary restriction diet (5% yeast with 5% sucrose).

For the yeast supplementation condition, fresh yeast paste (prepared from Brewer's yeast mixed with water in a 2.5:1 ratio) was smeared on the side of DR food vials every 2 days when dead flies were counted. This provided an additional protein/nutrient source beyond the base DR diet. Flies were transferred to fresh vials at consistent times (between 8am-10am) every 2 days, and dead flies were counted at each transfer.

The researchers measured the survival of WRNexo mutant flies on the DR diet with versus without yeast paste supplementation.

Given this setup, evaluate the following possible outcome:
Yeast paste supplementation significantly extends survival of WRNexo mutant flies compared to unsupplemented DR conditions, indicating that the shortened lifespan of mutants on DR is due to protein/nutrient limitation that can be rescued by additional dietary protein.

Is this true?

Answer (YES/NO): NO